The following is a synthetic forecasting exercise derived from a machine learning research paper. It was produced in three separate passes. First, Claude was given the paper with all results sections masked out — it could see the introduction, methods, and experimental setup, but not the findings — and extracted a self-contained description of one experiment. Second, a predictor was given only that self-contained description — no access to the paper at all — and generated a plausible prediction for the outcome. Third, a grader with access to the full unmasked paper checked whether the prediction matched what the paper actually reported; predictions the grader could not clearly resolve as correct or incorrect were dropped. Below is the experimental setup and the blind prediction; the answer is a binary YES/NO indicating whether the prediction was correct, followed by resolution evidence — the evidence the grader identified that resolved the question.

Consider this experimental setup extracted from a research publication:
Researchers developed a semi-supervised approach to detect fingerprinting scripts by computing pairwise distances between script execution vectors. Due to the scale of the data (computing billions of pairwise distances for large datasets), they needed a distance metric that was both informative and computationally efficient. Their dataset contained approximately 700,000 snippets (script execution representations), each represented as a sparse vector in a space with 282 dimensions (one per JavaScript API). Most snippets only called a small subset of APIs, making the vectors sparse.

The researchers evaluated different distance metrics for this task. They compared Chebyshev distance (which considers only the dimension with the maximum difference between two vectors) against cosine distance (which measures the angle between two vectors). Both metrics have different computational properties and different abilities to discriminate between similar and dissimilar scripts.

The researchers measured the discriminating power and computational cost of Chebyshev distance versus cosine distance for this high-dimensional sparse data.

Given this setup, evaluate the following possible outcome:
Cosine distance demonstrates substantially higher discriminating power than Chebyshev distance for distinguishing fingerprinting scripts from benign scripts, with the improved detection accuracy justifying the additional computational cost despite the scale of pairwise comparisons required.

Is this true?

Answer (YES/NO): NO